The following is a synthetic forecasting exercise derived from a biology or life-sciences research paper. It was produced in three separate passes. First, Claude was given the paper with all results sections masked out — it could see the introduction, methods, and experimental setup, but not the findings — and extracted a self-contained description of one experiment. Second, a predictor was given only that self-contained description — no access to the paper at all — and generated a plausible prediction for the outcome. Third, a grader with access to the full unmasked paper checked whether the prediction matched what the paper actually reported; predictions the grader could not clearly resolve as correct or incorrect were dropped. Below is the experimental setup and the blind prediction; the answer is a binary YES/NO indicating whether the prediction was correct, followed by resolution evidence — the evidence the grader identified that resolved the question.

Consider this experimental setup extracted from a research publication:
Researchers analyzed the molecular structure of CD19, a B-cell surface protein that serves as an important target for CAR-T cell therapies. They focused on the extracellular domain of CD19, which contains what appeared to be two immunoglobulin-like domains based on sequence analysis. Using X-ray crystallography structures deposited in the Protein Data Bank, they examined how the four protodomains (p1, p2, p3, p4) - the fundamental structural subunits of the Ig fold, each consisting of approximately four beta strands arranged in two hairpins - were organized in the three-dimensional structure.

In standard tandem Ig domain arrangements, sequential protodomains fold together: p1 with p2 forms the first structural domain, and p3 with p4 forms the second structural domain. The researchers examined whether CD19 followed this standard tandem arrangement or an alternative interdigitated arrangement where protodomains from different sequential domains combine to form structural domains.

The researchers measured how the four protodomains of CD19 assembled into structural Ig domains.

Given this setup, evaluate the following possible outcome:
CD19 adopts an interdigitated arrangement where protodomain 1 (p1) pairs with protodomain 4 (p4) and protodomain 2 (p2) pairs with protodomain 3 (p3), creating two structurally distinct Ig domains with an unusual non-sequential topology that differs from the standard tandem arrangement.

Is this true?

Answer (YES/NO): YES